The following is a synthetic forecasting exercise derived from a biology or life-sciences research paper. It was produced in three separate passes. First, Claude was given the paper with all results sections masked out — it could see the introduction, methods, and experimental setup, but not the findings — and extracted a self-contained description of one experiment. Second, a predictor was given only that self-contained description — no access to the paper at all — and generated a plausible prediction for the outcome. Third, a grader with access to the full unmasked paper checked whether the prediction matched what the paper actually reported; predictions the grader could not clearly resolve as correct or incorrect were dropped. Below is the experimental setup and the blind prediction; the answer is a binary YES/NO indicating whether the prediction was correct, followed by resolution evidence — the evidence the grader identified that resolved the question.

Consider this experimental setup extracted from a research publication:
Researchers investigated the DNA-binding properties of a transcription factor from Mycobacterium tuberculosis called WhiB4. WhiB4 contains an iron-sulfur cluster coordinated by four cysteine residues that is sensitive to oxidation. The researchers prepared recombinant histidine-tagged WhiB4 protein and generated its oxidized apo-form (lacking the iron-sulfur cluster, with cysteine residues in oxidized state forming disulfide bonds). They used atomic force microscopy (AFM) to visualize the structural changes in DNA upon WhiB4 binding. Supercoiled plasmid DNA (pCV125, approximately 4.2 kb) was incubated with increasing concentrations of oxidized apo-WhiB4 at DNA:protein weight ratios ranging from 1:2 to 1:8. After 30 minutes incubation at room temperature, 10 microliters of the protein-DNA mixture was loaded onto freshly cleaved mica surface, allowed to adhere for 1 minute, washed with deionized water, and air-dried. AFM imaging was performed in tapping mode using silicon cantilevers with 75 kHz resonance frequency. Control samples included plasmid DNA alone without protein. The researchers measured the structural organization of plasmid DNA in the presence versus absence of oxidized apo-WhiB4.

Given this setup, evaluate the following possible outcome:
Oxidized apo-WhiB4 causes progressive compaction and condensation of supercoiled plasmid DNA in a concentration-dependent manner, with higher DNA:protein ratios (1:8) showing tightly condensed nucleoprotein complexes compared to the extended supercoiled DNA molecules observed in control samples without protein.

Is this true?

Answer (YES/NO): YES